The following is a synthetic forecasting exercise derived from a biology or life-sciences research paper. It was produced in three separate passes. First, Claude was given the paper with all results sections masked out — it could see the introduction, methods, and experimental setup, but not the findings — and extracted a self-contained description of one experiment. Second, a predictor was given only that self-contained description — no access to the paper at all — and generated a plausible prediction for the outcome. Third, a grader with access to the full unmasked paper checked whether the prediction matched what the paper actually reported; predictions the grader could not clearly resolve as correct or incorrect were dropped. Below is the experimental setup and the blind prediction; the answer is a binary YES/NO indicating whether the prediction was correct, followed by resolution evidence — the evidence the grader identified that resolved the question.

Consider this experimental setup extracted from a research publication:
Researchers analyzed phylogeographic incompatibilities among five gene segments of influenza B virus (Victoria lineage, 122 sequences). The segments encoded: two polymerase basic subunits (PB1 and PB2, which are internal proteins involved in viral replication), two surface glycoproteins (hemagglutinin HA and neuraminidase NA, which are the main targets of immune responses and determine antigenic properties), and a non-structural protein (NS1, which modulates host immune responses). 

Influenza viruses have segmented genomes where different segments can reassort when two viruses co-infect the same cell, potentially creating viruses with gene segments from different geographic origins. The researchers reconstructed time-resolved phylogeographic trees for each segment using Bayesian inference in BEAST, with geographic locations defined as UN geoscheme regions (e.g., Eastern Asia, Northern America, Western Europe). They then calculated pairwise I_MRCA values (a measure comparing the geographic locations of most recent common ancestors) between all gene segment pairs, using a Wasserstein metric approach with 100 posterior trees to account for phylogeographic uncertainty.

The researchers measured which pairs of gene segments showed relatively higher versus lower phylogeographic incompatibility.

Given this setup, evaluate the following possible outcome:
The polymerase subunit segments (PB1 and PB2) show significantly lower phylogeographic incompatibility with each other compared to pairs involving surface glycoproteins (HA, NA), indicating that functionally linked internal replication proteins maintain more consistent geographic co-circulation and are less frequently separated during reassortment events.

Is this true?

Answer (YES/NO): NO